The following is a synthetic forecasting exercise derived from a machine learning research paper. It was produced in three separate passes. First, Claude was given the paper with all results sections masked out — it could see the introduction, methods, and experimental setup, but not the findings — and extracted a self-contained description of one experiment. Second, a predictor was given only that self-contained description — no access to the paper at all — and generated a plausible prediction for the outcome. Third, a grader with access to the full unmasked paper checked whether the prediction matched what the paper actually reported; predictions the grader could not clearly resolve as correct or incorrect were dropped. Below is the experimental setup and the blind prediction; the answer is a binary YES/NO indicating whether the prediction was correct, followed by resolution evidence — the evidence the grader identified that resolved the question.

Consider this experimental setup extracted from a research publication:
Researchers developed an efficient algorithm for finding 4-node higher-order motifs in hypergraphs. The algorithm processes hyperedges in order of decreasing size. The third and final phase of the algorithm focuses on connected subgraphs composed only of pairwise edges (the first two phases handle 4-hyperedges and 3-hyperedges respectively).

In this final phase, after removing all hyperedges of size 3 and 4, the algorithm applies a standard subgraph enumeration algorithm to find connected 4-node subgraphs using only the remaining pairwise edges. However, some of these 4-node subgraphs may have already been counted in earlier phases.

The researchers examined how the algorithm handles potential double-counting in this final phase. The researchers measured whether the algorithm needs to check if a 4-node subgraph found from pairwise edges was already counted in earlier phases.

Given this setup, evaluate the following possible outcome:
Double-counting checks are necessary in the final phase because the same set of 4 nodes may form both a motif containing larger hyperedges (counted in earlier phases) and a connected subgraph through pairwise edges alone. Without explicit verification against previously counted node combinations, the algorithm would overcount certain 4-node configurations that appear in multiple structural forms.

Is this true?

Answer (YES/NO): YES